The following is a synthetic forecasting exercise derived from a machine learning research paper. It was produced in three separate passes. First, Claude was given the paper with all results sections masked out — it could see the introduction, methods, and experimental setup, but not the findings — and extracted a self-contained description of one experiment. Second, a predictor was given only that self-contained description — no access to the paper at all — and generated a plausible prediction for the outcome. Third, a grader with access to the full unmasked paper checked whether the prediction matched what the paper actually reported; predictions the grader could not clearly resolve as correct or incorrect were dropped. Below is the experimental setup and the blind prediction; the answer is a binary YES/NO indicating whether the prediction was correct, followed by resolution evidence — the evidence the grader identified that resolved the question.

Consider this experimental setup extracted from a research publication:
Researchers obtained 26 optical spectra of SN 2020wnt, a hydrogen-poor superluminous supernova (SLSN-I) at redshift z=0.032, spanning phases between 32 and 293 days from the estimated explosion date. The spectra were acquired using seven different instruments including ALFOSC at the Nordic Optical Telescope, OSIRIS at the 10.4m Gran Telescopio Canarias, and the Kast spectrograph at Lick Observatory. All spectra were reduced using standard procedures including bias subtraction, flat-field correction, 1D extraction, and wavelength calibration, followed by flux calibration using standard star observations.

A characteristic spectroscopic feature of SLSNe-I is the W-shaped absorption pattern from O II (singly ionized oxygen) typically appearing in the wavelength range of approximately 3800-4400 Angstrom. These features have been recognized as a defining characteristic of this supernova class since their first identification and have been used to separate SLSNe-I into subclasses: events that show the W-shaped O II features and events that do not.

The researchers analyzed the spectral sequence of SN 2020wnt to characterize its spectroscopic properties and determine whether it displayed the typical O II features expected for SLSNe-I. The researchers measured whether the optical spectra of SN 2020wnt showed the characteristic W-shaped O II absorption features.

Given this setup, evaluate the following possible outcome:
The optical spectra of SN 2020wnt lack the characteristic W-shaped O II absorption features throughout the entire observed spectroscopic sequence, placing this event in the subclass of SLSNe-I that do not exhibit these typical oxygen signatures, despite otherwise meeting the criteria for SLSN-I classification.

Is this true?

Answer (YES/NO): YES